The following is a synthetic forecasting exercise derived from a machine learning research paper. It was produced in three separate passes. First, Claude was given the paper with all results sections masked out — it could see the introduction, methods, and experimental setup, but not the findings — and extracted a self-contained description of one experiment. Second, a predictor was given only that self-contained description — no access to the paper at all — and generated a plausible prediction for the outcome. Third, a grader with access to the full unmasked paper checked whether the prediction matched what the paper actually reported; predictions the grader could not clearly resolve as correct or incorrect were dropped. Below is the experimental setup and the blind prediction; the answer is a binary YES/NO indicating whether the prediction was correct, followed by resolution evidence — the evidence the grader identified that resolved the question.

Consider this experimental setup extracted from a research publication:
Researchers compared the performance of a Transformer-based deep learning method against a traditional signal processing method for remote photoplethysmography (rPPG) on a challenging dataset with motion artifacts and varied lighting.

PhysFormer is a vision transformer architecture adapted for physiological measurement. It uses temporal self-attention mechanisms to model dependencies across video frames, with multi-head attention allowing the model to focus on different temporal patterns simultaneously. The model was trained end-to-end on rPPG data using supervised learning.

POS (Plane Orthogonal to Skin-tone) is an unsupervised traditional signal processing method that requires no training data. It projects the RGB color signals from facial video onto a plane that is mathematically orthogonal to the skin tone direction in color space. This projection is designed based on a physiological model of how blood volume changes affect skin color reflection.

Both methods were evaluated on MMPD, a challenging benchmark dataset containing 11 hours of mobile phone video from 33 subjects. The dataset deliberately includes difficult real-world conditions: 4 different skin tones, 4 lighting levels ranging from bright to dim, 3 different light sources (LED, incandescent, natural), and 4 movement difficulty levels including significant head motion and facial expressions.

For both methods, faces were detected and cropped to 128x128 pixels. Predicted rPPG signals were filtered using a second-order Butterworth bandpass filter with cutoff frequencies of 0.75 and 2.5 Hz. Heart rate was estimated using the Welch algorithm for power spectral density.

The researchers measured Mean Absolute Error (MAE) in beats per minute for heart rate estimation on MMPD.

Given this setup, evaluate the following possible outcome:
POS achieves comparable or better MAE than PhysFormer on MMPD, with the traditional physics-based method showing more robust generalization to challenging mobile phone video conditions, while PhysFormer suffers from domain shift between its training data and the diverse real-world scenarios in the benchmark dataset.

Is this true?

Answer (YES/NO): YES